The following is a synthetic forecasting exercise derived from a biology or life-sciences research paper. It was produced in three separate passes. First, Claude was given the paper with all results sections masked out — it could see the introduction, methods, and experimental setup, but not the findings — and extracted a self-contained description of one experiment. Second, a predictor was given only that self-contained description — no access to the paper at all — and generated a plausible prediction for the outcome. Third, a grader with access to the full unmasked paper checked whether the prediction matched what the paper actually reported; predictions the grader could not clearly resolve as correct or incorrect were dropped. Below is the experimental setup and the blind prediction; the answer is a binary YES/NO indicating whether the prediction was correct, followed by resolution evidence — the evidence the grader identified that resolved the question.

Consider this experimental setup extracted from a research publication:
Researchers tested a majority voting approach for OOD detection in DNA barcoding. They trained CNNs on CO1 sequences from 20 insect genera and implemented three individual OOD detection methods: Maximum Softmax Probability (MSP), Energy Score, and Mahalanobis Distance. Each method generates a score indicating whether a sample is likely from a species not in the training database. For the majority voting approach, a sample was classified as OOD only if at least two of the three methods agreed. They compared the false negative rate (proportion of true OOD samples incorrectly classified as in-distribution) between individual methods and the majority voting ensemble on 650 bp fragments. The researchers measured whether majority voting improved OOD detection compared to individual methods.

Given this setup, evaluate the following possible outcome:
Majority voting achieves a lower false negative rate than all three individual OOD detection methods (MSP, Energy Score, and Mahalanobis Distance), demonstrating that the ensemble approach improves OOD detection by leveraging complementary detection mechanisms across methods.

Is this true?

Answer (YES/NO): NO